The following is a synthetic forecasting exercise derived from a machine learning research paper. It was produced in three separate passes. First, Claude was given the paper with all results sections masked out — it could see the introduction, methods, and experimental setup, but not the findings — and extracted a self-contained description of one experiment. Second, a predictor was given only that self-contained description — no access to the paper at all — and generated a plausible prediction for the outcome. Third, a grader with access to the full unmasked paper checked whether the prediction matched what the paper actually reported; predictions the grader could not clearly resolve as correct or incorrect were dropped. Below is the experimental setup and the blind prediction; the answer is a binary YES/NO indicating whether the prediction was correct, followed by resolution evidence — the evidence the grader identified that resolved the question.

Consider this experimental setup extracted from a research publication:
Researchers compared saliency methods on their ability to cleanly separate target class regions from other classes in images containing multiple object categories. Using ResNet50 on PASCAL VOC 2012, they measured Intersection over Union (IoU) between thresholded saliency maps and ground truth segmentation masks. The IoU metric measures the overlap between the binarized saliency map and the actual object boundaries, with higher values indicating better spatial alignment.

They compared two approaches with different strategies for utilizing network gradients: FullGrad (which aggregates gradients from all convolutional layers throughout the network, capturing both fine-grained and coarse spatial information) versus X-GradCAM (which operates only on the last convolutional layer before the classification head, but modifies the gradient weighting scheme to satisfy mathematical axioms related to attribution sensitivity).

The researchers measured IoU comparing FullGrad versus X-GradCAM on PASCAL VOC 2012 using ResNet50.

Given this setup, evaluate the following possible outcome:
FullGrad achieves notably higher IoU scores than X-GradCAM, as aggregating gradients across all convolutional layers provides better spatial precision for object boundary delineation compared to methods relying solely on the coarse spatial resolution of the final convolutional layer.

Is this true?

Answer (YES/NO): NO